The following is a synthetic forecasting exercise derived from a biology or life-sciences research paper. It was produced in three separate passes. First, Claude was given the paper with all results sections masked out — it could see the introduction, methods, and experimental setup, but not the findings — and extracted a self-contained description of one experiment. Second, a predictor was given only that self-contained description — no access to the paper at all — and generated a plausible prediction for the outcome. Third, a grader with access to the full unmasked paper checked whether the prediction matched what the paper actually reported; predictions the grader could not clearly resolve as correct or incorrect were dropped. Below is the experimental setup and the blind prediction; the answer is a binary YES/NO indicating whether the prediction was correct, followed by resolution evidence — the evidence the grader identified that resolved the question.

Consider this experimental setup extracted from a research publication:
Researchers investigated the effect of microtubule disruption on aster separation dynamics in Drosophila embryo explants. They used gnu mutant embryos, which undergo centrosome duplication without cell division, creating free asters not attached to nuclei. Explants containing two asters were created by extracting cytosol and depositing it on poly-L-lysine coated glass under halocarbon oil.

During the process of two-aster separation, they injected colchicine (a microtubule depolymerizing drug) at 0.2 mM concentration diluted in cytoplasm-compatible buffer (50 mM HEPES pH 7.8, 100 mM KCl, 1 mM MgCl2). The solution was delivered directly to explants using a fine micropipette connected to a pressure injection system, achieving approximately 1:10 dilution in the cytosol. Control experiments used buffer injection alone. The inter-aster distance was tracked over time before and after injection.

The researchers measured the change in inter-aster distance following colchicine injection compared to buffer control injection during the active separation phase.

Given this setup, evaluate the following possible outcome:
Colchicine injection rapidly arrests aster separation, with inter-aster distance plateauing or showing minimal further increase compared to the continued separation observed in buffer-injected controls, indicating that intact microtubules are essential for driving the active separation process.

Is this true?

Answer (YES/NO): YES